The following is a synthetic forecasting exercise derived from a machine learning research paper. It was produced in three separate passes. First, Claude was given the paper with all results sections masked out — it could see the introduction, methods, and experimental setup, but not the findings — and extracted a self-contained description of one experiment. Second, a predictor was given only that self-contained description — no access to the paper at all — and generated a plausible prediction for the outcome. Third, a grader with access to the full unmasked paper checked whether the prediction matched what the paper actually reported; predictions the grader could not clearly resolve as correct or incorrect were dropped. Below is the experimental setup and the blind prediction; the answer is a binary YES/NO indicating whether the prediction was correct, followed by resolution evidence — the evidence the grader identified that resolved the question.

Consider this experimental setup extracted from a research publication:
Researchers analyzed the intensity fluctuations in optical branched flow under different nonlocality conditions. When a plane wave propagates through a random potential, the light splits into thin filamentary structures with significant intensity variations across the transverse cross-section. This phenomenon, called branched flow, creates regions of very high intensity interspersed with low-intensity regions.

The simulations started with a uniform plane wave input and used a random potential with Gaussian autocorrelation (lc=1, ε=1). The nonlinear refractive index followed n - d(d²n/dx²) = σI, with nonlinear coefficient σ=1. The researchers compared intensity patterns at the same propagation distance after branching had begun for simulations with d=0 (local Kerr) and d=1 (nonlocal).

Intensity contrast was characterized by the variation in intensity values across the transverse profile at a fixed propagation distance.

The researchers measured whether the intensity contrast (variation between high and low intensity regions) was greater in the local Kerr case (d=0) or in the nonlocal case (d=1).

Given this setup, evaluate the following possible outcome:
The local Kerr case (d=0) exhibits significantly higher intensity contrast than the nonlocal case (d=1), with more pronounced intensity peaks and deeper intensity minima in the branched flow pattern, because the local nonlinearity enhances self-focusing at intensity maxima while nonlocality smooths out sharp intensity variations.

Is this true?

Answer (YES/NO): YES